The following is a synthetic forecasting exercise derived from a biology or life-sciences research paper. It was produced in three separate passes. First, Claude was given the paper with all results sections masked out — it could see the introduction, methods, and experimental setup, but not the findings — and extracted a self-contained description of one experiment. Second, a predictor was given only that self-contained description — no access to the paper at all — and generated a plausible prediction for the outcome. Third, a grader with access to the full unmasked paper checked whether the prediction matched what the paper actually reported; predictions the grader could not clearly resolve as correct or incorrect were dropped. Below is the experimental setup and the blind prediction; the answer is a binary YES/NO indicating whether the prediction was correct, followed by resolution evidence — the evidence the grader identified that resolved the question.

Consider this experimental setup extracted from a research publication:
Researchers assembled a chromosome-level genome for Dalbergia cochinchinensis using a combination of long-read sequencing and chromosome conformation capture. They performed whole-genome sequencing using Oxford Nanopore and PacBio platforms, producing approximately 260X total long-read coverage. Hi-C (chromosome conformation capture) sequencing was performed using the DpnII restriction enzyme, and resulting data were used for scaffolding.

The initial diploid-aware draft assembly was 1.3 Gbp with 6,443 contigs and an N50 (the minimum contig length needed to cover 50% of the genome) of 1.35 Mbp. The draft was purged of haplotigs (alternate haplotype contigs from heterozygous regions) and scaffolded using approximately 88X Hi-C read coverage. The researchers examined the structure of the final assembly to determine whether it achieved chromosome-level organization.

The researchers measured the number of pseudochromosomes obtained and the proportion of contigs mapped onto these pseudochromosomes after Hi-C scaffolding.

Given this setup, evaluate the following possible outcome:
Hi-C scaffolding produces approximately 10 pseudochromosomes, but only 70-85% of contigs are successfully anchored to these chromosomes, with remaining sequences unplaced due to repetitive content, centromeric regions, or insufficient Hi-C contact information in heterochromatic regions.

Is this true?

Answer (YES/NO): NO